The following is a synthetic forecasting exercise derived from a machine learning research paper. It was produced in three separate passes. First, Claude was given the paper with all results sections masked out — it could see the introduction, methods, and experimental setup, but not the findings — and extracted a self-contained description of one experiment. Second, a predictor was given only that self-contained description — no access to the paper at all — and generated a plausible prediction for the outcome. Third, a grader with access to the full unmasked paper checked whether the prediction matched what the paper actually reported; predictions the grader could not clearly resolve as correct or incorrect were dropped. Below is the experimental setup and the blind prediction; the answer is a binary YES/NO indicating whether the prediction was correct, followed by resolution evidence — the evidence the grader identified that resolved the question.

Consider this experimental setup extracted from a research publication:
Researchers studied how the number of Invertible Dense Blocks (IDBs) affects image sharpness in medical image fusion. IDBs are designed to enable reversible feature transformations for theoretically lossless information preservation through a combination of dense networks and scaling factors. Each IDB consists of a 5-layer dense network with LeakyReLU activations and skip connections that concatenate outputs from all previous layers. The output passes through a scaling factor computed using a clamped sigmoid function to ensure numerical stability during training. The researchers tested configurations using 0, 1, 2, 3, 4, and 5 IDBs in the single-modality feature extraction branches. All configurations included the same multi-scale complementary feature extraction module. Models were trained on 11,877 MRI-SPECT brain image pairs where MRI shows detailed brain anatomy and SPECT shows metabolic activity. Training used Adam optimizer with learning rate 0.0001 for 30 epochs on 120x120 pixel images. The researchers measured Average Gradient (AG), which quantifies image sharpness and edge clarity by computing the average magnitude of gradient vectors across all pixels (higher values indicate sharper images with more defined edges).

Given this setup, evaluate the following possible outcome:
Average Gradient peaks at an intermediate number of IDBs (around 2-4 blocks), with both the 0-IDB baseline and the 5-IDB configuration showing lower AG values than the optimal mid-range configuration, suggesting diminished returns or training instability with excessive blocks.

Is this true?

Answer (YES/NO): YES